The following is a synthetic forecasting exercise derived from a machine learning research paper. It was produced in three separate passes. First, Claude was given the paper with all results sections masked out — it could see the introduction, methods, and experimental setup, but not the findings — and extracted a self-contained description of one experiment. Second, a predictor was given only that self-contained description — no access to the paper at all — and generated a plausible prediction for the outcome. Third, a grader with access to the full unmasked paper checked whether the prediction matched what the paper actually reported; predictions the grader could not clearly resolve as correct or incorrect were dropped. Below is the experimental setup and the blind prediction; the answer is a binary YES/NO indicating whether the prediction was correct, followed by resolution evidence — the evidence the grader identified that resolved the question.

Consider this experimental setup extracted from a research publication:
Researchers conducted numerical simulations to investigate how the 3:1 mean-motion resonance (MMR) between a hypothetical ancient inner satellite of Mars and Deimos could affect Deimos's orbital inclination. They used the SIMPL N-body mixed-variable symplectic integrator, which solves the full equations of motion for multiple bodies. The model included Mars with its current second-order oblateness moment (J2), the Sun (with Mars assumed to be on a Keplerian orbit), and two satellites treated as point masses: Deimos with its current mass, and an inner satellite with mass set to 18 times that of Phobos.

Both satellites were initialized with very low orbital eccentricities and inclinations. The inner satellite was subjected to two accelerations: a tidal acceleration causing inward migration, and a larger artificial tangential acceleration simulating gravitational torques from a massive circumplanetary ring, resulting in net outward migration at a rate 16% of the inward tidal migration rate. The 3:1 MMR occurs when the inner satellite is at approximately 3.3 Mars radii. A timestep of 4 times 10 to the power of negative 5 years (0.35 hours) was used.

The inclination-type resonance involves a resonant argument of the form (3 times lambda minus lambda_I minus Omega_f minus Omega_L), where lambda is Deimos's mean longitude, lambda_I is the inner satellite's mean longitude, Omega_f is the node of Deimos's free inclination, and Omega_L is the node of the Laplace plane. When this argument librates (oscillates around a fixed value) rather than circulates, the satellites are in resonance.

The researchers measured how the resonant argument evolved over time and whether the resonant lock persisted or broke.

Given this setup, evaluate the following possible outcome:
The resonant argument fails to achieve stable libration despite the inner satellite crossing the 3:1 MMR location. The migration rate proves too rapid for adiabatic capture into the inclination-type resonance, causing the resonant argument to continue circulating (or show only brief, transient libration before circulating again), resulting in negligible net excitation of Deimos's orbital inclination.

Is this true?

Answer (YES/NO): NO